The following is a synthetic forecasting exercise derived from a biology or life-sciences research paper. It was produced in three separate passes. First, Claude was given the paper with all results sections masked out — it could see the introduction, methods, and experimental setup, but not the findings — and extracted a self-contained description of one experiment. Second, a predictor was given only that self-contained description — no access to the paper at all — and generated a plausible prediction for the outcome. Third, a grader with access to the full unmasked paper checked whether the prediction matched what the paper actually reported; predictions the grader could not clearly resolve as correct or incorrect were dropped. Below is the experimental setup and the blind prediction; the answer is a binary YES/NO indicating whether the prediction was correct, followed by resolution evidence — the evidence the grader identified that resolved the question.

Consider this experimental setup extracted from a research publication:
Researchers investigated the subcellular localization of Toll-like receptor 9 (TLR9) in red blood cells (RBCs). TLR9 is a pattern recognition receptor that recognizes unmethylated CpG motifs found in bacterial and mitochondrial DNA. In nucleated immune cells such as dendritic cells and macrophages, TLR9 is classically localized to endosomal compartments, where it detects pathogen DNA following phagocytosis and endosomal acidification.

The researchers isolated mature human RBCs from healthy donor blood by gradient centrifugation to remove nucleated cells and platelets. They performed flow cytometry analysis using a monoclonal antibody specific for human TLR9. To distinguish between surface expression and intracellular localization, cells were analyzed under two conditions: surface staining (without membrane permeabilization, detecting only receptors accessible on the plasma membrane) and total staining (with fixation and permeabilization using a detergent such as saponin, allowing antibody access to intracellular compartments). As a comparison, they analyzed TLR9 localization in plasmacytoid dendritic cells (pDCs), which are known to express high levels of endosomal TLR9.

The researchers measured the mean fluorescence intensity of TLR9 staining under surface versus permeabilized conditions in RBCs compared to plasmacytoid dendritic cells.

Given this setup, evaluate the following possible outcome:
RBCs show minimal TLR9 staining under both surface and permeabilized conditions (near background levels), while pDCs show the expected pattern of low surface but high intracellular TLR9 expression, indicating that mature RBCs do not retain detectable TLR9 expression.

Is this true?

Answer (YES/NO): NO